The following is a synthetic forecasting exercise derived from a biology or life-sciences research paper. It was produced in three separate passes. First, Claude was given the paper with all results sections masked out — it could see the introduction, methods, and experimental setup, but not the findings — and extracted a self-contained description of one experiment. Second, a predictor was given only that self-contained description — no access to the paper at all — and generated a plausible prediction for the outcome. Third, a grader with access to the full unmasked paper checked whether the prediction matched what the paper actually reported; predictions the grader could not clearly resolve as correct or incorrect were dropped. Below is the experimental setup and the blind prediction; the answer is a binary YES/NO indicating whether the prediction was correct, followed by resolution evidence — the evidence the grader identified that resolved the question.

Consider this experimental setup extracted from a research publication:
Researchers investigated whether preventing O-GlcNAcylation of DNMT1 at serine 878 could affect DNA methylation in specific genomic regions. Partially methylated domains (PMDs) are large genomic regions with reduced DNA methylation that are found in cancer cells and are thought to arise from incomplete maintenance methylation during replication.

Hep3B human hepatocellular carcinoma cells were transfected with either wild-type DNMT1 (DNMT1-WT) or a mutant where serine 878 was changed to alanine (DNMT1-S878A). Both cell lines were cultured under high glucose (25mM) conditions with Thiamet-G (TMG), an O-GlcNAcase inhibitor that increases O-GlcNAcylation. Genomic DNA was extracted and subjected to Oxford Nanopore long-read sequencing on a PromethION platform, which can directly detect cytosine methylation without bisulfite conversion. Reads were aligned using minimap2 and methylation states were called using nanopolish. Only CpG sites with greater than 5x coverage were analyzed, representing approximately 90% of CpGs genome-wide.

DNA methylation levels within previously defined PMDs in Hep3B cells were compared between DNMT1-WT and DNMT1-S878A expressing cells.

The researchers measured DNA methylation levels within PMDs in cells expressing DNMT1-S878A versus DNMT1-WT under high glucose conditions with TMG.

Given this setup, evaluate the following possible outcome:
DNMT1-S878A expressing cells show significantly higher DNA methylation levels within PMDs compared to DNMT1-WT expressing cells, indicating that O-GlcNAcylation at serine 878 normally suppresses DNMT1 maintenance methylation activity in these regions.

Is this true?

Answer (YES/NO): YES